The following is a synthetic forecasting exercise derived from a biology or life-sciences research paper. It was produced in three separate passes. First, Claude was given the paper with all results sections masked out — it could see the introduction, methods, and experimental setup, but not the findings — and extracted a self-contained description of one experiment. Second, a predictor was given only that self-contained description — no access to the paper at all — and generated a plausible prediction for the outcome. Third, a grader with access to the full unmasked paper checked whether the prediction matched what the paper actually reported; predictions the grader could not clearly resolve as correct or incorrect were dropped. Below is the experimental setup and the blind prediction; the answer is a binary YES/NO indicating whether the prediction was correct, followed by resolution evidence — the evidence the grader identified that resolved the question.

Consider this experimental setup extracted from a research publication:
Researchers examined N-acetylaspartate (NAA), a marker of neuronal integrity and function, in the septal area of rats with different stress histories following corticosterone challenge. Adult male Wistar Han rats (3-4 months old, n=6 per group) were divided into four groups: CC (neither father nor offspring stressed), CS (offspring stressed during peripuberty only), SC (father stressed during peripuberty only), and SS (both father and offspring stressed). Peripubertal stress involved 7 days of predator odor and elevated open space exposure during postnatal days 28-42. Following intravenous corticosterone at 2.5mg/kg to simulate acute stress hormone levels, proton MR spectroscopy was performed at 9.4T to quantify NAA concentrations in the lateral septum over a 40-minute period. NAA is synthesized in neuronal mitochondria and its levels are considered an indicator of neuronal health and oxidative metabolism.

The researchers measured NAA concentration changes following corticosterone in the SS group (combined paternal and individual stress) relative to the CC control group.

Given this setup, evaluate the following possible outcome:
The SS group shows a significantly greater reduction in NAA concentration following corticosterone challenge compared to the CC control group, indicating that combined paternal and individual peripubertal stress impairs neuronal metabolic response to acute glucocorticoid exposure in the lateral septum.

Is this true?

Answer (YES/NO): NO